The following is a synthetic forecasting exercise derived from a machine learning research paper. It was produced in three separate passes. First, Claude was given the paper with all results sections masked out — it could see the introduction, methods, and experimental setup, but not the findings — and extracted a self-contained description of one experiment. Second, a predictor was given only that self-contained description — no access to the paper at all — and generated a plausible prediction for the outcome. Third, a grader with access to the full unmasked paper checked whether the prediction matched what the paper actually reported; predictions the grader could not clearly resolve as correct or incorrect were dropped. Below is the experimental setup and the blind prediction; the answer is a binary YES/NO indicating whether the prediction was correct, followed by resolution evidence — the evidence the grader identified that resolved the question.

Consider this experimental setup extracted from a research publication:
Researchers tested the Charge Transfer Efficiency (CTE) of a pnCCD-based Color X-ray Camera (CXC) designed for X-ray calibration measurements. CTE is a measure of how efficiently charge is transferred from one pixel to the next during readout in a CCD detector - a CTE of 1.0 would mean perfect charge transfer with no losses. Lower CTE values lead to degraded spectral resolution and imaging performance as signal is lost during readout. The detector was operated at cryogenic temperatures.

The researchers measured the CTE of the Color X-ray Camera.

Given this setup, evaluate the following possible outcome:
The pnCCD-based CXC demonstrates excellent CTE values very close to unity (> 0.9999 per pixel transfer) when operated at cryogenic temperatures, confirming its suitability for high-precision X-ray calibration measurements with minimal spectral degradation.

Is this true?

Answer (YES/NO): YES